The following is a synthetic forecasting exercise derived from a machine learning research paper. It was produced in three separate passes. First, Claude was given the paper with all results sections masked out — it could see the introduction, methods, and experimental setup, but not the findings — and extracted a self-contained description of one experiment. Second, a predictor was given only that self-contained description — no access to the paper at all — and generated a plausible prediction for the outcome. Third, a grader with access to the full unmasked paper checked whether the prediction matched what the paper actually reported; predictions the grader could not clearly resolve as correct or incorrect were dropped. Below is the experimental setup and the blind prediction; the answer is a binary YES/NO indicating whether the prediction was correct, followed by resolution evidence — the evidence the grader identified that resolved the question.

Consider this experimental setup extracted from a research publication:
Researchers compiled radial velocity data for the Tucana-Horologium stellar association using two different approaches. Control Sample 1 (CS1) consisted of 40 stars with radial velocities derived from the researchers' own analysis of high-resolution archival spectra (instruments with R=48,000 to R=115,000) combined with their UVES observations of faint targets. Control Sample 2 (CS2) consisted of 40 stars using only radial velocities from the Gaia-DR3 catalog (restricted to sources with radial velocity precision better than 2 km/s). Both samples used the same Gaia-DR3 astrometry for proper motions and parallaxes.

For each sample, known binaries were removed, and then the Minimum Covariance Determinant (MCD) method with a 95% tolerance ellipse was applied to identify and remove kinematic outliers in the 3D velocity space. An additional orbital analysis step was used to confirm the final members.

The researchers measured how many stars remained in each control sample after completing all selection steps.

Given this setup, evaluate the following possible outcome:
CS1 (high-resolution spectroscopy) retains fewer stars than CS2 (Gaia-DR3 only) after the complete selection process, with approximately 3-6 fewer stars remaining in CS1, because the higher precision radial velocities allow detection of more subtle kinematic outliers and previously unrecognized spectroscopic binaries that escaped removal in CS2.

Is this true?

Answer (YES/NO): NO